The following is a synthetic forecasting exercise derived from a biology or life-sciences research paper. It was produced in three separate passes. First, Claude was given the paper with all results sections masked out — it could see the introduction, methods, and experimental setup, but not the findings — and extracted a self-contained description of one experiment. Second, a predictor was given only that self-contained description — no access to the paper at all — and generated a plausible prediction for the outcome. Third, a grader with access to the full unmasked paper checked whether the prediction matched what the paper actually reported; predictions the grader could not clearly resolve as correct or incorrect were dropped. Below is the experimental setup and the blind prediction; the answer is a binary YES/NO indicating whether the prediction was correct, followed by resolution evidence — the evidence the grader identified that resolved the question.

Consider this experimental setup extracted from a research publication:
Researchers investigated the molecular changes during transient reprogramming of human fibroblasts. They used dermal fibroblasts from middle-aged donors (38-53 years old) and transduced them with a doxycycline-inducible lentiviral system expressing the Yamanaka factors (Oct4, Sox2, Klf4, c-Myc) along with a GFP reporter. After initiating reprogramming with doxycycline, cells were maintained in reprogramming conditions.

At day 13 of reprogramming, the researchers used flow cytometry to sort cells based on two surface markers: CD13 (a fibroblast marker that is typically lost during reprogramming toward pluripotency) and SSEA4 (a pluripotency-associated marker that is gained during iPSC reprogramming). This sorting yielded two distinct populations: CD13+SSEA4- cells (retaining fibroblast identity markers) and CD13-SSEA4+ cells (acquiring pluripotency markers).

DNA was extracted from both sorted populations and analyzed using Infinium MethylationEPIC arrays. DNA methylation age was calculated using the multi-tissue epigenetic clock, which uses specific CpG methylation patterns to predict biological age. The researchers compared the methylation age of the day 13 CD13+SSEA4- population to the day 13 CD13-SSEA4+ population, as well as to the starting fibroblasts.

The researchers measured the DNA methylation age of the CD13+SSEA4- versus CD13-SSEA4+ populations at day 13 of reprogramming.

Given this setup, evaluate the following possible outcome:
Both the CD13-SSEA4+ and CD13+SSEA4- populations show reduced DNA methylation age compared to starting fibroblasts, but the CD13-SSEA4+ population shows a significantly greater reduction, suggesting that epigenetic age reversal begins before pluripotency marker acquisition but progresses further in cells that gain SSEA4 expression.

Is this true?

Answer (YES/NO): NO